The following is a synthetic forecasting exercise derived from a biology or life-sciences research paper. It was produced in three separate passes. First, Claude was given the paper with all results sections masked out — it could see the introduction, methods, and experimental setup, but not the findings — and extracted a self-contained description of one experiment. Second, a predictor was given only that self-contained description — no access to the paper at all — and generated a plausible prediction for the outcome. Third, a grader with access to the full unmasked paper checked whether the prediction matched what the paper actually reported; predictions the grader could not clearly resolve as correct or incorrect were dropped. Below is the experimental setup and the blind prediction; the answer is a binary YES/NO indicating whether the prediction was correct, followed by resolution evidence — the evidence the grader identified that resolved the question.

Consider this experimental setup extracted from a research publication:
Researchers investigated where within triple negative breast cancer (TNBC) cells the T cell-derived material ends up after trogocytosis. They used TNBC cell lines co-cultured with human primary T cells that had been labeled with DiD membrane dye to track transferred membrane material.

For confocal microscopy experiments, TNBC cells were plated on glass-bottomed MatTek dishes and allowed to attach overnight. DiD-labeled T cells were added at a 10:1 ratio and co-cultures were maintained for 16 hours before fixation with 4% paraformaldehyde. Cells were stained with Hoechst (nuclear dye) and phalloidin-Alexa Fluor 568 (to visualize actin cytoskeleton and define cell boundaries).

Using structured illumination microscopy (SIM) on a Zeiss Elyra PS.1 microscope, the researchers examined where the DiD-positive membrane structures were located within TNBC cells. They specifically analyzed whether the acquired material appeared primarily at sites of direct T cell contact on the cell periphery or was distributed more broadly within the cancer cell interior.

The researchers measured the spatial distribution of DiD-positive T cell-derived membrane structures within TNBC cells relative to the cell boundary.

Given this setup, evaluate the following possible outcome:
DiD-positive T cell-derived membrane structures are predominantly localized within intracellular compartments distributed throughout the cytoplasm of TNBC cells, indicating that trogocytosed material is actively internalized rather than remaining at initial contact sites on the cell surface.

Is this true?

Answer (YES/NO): YES